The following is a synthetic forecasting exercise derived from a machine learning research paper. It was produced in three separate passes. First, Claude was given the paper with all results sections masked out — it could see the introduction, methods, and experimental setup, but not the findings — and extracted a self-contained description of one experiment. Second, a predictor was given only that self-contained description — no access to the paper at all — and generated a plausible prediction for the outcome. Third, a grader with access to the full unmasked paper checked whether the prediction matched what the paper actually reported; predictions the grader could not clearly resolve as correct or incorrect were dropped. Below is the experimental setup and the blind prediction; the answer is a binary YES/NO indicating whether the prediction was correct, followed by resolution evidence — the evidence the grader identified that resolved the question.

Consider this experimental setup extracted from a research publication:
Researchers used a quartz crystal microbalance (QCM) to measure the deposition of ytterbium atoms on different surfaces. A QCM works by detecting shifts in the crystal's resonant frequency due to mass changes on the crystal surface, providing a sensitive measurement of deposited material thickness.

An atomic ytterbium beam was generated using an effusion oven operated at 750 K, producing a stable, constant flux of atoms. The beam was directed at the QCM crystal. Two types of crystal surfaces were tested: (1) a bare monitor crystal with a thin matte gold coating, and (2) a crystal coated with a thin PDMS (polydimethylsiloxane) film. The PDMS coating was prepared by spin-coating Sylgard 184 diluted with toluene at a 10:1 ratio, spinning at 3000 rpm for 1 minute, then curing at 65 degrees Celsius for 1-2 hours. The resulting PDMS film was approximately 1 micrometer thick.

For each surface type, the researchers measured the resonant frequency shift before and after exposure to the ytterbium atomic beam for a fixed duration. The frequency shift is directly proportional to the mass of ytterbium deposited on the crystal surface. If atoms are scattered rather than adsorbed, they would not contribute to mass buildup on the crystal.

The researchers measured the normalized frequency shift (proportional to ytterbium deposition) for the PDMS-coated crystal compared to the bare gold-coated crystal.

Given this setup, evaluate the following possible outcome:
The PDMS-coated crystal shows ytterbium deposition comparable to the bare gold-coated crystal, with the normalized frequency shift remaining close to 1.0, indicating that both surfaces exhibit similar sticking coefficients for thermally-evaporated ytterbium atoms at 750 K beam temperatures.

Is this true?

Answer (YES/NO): NO